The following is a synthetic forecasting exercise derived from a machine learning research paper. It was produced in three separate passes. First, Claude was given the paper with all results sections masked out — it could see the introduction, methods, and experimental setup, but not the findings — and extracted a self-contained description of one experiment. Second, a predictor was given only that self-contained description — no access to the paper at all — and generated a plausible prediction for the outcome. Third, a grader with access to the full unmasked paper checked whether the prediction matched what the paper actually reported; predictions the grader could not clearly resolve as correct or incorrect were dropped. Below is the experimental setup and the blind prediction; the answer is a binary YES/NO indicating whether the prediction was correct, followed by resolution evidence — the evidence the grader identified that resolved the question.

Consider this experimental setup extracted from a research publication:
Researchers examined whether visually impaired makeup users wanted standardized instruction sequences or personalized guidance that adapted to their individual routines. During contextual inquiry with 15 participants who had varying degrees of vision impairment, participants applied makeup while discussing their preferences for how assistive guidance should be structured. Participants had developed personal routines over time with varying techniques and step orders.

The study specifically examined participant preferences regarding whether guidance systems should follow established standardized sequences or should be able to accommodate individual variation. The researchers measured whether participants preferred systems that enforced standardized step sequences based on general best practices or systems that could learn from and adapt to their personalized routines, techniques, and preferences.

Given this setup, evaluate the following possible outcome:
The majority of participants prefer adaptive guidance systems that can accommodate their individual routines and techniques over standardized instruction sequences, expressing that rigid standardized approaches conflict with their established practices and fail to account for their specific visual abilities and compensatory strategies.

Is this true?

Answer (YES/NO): NO